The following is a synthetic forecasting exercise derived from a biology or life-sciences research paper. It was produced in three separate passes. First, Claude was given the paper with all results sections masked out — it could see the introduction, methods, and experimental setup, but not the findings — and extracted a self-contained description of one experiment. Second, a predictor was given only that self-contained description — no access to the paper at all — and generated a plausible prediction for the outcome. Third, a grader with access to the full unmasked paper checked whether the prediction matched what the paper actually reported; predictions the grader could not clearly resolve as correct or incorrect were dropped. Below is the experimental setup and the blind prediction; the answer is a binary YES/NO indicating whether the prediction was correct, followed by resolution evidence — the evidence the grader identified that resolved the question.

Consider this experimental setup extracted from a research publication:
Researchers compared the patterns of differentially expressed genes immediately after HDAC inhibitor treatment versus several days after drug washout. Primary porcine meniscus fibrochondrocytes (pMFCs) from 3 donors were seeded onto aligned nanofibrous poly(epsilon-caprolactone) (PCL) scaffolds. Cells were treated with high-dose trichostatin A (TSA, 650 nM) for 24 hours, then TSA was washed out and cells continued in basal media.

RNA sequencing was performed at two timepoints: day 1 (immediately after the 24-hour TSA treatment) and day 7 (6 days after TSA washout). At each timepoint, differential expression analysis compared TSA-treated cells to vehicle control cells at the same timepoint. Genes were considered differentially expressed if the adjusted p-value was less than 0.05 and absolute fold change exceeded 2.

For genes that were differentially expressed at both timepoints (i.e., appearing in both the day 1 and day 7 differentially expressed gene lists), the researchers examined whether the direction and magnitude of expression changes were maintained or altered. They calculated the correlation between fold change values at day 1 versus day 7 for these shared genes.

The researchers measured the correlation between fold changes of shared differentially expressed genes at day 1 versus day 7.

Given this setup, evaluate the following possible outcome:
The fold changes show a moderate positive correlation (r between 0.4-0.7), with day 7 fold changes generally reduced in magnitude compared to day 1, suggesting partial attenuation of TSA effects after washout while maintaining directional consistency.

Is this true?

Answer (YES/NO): NO